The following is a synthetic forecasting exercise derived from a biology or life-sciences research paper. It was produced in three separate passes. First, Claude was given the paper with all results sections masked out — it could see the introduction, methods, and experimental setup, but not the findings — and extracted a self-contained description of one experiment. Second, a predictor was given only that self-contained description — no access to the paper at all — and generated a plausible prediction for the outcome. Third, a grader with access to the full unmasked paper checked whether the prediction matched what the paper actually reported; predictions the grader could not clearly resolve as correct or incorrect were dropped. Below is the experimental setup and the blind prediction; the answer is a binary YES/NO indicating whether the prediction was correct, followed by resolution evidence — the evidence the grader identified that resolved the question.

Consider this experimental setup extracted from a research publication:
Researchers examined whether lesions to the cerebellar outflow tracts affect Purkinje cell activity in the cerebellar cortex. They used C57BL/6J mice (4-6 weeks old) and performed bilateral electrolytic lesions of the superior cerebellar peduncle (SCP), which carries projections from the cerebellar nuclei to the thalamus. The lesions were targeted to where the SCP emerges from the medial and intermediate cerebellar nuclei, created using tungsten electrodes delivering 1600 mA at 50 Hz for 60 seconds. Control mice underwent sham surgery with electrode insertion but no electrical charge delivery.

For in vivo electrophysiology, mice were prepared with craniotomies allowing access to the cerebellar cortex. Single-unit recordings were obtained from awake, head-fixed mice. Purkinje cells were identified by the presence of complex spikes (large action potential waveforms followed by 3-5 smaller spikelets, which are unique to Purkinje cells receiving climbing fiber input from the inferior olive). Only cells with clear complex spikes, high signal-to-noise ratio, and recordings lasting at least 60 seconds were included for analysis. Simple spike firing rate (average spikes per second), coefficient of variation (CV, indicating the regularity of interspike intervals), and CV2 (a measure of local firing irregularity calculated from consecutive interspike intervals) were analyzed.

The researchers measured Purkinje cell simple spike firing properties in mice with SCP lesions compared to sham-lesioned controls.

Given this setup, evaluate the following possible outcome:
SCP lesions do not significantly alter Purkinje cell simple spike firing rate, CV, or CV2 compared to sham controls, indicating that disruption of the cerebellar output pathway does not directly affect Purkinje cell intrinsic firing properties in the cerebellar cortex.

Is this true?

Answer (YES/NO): YES